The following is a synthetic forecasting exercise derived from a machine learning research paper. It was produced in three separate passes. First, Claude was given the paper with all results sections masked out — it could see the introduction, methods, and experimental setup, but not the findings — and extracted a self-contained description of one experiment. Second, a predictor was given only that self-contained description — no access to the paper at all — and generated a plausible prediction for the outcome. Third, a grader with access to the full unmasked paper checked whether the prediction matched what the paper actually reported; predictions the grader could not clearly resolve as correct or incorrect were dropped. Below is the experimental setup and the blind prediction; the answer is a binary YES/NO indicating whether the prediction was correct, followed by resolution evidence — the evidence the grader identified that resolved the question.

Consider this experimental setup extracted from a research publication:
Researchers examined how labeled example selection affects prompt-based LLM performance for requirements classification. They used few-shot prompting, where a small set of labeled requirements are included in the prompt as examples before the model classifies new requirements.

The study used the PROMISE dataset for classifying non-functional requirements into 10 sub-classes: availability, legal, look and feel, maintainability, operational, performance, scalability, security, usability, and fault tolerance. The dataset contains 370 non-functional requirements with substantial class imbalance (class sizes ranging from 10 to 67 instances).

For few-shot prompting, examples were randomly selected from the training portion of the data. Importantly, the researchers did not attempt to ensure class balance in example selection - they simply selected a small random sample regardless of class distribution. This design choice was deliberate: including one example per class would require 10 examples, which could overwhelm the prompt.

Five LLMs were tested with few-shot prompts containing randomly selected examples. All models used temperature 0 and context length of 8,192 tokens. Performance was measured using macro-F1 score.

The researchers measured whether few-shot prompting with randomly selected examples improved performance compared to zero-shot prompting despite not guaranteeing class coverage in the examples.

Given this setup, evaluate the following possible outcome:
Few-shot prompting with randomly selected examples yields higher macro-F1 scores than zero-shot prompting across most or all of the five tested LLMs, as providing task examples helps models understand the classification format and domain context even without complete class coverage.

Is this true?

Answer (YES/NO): NO